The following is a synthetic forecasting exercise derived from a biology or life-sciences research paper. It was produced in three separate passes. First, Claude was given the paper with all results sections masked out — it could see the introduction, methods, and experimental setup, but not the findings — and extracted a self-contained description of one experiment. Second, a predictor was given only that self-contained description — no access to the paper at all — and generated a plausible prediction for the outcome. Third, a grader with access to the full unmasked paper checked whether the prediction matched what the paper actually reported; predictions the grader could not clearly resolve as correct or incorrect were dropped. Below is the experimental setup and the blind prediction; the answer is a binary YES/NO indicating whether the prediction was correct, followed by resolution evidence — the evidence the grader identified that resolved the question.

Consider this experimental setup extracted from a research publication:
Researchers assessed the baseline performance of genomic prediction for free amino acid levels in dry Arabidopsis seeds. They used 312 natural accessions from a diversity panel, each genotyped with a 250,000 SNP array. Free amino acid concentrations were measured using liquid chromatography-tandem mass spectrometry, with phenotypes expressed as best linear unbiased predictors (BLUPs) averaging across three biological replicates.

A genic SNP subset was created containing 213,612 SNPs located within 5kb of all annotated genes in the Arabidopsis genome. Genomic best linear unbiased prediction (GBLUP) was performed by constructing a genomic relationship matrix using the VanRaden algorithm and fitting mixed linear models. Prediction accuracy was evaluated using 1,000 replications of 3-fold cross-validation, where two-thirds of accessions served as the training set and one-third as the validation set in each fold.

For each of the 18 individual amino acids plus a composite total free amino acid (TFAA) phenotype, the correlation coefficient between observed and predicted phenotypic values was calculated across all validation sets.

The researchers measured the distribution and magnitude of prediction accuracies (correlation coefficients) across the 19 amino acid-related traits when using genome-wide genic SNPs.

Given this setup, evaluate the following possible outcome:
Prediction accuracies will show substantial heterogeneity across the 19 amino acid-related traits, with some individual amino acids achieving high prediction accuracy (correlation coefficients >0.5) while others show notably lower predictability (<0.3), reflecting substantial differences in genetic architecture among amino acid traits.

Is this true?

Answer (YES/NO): NO